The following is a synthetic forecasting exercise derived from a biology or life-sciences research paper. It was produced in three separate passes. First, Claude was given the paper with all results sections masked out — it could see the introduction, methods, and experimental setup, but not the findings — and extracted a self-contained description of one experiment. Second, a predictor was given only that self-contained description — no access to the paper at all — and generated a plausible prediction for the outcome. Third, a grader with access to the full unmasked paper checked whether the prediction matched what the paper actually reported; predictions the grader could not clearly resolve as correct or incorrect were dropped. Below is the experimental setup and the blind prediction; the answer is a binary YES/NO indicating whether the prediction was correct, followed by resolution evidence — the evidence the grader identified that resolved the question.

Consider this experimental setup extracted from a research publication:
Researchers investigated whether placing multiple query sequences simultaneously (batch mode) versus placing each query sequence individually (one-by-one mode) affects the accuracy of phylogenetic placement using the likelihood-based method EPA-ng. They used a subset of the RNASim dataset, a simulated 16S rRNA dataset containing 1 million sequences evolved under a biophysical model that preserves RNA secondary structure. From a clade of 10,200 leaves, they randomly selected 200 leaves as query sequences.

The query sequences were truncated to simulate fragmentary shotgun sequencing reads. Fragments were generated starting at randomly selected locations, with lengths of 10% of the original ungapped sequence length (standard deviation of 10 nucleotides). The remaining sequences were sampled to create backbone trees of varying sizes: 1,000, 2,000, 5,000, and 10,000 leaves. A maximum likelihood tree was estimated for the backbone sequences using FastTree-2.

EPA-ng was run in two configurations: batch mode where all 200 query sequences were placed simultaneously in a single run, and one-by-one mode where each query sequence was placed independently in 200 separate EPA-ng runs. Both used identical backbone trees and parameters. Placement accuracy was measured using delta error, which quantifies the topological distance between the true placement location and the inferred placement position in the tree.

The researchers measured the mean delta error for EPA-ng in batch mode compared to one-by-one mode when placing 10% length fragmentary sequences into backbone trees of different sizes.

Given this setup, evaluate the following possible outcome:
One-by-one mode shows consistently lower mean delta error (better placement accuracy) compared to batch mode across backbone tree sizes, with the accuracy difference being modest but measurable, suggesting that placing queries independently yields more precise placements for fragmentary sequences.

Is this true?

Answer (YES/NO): NO